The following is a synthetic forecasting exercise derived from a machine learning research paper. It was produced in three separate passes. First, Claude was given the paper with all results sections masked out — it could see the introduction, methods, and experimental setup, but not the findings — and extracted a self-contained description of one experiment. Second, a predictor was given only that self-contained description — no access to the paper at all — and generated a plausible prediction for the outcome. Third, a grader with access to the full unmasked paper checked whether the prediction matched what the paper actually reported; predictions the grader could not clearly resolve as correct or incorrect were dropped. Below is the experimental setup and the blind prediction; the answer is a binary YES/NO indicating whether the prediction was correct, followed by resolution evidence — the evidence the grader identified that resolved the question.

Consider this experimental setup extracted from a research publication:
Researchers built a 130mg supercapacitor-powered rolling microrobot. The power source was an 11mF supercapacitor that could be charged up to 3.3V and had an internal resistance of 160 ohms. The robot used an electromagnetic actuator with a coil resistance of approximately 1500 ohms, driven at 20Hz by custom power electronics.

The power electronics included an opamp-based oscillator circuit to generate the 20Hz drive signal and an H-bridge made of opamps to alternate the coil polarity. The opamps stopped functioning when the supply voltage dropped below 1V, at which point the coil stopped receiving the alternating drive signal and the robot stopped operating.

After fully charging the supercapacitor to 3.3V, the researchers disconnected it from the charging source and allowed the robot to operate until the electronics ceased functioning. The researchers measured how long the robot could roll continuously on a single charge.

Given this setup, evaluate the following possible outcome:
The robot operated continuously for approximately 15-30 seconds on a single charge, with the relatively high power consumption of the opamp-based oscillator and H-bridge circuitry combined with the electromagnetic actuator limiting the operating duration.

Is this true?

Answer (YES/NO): NO